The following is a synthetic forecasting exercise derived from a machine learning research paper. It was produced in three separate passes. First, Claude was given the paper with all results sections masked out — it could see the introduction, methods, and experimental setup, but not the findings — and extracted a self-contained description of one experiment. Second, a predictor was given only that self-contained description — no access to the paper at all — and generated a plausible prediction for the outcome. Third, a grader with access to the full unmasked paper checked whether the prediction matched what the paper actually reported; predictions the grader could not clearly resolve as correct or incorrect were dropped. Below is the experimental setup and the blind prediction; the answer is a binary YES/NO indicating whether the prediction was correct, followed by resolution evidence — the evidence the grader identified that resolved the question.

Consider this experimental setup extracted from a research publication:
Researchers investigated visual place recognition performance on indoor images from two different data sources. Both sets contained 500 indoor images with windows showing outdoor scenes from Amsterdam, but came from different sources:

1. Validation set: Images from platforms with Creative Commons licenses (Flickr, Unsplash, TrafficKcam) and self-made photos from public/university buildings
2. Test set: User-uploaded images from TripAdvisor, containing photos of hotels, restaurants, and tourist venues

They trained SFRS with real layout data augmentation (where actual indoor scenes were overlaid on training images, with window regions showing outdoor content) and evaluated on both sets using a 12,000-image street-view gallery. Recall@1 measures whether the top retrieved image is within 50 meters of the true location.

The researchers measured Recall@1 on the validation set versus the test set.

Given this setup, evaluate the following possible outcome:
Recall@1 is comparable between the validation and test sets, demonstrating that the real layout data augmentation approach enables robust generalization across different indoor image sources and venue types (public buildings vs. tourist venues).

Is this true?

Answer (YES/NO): NO